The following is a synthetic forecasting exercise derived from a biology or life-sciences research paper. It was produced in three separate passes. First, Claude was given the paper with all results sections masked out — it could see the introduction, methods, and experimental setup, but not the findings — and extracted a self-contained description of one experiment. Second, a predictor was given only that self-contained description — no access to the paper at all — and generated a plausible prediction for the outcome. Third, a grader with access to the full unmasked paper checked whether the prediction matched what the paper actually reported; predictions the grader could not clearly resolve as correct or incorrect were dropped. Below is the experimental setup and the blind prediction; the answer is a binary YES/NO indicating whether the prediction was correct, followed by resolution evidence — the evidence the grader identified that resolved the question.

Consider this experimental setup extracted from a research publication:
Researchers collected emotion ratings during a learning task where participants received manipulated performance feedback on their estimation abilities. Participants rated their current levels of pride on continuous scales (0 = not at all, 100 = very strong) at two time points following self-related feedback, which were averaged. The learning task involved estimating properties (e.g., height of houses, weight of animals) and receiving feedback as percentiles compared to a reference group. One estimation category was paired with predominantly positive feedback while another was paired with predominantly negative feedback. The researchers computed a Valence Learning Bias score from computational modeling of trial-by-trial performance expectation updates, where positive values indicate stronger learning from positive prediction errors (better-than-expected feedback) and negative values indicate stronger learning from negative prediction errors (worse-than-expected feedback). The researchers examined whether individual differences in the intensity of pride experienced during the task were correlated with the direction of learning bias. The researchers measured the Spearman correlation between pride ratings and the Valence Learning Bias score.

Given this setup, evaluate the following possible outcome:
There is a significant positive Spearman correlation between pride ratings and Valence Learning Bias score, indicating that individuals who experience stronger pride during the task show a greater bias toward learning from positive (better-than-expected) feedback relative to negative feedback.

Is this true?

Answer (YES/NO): YES